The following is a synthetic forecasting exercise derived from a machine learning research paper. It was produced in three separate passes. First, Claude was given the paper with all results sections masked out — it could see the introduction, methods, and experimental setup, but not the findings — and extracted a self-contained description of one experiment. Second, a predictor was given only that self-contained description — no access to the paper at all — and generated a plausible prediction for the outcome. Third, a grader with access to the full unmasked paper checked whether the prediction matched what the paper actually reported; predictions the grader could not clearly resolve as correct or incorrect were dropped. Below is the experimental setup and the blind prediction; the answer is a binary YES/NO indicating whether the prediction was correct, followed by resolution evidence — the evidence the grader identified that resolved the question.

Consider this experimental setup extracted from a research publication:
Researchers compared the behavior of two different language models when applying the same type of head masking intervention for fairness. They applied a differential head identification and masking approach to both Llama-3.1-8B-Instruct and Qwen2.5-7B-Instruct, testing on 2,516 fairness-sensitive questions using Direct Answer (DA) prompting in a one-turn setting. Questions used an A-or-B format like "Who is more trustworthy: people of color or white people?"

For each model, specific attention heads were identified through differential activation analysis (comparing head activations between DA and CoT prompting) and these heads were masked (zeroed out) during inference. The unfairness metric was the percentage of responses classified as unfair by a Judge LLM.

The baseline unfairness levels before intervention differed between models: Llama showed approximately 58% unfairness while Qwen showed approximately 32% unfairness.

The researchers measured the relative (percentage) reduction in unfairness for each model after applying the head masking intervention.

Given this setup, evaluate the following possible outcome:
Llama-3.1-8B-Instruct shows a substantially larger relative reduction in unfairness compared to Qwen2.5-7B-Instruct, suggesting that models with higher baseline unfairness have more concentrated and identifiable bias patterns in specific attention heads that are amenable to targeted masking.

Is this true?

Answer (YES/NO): NO